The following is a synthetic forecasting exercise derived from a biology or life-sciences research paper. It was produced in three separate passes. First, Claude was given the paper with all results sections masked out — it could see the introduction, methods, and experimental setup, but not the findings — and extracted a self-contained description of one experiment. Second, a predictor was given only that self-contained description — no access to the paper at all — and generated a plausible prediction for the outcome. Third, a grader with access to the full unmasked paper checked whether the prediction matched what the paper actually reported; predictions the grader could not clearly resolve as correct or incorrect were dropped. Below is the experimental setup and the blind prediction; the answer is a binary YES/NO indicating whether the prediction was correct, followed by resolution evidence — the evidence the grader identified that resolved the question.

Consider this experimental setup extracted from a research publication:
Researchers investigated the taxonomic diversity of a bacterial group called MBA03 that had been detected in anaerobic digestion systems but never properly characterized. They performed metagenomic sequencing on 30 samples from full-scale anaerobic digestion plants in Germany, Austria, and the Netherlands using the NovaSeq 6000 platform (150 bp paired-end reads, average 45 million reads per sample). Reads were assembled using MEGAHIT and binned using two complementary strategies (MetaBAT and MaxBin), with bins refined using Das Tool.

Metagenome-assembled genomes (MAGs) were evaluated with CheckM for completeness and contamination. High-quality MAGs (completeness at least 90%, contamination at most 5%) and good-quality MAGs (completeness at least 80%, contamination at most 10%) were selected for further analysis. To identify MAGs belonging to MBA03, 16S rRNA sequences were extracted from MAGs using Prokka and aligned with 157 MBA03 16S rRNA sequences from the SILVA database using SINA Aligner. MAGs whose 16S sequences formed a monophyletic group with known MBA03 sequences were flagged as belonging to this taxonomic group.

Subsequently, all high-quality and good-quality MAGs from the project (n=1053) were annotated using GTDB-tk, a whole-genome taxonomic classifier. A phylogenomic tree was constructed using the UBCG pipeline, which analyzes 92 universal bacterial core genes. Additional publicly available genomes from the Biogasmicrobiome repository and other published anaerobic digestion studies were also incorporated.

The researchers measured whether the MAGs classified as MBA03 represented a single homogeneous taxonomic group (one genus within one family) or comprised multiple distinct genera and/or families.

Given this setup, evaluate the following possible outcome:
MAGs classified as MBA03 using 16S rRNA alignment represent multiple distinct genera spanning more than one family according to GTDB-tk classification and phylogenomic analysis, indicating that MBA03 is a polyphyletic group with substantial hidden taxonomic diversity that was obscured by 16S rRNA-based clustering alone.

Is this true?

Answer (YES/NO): NO